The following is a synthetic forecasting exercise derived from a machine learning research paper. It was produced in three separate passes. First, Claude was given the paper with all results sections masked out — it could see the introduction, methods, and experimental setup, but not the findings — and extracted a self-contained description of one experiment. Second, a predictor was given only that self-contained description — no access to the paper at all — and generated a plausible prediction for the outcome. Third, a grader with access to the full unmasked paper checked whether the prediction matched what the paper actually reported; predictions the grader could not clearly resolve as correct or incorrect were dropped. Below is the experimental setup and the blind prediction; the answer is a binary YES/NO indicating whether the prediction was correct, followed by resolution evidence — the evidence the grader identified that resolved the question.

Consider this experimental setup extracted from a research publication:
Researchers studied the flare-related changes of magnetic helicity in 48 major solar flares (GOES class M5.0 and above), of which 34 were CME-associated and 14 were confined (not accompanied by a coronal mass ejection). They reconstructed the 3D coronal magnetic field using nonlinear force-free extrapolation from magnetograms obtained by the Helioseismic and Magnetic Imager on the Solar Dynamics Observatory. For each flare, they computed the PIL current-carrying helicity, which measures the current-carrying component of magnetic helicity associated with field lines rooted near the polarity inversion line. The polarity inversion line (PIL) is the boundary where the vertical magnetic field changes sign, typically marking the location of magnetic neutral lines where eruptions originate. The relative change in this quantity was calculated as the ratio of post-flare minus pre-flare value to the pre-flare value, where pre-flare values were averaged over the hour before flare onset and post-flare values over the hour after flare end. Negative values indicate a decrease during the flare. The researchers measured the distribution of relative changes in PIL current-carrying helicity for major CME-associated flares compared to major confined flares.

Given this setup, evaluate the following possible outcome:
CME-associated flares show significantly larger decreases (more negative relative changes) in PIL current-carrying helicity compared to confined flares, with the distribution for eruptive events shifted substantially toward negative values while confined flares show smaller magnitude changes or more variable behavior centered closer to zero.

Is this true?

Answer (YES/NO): YES